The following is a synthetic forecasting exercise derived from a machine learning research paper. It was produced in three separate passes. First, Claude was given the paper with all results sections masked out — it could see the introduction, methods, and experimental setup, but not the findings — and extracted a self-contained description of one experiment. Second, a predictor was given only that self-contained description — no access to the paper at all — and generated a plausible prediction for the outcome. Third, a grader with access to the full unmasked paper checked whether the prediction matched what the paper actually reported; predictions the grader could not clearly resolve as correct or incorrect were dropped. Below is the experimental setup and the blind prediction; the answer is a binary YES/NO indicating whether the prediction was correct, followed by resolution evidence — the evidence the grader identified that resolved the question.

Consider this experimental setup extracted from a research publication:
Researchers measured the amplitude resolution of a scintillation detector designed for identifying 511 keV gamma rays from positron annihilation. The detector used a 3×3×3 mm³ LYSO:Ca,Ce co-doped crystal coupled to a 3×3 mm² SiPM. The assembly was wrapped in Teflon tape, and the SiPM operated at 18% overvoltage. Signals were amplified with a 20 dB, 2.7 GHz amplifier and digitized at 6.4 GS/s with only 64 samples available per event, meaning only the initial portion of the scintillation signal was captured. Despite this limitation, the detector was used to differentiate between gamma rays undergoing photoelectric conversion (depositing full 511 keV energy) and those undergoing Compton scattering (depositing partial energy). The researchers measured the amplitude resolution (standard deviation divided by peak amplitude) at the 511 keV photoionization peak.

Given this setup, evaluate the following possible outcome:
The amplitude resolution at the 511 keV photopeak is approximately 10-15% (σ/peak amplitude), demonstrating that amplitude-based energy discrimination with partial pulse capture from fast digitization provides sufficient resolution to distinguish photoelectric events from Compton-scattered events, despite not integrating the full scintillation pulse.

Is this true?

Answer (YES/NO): NO